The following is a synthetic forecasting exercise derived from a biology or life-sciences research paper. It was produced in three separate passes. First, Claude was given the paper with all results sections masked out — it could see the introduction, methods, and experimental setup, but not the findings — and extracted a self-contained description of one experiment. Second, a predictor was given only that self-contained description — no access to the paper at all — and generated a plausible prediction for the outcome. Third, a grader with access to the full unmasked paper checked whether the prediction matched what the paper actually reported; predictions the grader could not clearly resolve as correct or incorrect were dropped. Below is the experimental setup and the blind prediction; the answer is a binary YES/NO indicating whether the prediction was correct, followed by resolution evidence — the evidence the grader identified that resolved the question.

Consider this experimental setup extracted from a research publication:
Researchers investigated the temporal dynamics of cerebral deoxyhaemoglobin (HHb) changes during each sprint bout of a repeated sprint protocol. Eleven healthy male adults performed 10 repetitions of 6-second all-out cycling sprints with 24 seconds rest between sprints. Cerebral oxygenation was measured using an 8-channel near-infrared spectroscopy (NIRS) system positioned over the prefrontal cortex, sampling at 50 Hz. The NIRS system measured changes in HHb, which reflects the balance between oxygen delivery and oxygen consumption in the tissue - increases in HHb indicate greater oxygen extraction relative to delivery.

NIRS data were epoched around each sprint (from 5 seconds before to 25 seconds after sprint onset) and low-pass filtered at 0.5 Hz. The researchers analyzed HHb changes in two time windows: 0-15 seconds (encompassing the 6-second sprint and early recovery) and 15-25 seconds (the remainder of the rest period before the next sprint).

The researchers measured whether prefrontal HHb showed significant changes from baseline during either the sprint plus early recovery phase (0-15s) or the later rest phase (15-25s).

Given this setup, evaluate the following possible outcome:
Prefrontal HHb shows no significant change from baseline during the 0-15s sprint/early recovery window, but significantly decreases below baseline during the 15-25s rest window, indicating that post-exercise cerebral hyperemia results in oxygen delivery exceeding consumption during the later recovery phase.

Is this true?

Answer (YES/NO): NO